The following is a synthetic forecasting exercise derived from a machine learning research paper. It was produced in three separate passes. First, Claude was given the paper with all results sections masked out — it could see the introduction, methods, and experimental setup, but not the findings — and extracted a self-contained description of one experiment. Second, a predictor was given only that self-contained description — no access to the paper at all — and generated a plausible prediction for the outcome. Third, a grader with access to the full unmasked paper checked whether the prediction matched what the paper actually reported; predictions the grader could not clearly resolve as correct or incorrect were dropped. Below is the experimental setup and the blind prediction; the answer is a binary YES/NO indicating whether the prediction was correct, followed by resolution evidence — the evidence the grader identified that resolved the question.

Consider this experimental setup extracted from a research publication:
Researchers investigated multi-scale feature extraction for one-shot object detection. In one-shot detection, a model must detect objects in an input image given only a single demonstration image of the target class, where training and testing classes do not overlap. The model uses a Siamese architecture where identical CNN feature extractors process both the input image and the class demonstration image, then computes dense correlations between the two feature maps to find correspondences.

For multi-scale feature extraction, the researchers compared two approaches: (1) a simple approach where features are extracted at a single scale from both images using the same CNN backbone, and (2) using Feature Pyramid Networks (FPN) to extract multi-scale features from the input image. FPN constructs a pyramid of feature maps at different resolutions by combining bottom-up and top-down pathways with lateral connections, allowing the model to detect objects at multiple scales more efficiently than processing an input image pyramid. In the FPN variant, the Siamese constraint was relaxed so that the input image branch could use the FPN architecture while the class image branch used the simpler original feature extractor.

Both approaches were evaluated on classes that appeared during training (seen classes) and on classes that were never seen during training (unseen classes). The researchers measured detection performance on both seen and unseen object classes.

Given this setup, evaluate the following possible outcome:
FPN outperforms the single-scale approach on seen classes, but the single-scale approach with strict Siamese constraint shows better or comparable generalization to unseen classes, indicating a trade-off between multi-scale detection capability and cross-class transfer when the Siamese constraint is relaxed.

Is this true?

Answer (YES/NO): YES